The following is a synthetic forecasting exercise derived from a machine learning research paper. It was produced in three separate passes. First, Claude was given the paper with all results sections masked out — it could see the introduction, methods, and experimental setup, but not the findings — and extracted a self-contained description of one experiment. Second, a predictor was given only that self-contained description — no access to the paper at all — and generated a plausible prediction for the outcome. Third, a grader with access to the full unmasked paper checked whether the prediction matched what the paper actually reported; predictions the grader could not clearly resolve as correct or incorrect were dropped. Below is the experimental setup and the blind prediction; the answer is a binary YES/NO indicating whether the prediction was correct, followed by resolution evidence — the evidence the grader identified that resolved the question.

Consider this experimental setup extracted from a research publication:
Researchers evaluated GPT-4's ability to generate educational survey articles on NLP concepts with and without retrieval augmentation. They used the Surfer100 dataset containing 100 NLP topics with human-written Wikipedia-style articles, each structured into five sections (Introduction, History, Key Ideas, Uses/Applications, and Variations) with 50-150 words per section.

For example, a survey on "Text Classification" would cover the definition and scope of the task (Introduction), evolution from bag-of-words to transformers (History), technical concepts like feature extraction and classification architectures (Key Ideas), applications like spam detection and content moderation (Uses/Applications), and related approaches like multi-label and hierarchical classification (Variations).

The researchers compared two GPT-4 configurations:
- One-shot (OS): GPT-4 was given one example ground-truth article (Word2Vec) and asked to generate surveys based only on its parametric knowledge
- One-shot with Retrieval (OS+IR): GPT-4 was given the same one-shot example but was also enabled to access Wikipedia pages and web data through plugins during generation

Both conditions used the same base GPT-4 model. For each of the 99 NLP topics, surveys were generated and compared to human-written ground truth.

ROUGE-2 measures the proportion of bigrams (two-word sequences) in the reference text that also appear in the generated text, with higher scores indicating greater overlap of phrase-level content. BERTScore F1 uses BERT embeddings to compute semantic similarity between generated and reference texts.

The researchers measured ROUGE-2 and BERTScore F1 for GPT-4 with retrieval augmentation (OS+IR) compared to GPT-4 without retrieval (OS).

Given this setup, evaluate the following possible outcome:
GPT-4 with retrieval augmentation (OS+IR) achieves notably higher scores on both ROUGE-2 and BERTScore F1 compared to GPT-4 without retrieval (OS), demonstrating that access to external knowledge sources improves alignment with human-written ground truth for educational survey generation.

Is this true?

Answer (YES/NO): NO